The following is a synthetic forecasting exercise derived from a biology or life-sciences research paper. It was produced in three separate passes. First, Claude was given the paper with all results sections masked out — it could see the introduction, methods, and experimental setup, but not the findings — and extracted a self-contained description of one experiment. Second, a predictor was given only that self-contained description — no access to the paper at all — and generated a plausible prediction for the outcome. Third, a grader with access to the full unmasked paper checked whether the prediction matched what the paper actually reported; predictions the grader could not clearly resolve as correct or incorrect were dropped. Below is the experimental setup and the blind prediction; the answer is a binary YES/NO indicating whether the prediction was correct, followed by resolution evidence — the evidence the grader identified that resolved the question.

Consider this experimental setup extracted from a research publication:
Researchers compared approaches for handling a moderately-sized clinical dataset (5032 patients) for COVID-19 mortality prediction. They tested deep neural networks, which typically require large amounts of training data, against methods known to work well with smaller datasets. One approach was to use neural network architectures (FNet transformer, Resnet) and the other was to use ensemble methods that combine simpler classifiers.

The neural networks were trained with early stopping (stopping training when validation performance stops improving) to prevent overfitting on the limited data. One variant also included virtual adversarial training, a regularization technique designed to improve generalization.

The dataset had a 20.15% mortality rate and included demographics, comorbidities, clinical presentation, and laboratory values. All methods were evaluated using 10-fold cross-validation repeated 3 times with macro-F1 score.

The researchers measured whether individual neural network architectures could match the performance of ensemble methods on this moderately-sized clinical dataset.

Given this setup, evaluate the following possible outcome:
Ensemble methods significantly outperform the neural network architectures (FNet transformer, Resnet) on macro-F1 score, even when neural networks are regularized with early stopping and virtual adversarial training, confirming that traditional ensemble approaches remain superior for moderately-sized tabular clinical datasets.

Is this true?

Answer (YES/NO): YES